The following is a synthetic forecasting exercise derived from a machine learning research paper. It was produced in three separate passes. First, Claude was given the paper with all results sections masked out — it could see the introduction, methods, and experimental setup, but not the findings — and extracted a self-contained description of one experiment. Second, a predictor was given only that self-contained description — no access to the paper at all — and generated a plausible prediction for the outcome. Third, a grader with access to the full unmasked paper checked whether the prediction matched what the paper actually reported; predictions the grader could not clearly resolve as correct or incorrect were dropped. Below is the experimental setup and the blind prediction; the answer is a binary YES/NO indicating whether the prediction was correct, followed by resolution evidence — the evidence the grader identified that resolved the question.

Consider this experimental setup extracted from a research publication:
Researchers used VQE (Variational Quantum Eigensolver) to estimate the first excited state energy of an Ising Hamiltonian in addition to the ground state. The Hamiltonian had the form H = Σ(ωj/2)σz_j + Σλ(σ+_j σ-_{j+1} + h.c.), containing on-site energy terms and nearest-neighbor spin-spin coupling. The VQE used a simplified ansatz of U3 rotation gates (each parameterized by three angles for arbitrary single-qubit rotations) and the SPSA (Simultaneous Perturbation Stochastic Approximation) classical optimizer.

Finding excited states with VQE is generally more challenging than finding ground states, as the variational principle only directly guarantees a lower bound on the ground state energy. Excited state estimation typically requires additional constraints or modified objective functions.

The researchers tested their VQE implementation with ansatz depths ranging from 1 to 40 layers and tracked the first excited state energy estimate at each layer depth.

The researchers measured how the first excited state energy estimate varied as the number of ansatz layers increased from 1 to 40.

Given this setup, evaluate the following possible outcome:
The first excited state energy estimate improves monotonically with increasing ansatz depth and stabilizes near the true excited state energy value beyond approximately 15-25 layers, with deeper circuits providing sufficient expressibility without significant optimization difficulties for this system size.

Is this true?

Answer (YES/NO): NO